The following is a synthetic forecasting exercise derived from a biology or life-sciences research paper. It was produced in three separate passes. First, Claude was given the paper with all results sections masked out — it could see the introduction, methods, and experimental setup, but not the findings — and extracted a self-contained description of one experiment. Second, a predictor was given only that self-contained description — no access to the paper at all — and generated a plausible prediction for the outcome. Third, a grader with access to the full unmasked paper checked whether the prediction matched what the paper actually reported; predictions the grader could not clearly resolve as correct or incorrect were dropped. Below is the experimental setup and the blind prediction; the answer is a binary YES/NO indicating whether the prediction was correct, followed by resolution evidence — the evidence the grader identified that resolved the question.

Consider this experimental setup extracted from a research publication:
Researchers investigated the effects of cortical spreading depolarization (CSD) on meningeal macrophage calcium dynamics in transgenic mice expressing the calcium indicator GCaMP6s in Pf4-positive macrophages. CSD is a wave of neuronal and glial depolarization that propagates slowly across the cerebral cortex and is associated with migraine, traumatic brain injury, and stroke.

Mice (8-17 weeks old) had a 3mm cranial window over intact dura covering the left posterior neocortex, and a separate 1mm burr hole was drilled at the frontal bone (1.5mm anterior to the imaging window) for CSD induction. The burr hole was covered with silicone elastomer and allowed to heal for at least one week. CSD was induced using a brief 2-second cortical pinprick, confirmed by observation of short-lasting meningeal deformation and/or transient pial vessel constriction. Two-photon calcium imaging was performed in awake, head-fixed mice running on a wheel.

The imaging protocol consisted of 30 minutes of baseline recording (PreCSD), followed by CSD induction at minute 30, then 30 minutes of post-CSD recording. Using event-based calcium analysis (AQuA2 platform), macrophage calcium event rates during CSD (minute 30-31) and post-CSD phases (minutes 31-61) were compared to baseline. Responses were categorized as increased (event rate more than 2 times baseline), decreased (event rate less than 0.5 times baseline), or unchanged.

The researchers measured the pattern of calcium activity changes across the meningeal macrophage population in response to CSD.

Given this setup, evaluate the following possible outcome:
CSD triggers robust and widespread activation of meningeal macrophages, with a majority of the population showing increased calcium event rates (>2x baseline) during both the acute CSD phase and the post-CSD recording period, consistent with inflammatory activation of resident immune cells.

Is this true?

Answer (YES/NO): NO